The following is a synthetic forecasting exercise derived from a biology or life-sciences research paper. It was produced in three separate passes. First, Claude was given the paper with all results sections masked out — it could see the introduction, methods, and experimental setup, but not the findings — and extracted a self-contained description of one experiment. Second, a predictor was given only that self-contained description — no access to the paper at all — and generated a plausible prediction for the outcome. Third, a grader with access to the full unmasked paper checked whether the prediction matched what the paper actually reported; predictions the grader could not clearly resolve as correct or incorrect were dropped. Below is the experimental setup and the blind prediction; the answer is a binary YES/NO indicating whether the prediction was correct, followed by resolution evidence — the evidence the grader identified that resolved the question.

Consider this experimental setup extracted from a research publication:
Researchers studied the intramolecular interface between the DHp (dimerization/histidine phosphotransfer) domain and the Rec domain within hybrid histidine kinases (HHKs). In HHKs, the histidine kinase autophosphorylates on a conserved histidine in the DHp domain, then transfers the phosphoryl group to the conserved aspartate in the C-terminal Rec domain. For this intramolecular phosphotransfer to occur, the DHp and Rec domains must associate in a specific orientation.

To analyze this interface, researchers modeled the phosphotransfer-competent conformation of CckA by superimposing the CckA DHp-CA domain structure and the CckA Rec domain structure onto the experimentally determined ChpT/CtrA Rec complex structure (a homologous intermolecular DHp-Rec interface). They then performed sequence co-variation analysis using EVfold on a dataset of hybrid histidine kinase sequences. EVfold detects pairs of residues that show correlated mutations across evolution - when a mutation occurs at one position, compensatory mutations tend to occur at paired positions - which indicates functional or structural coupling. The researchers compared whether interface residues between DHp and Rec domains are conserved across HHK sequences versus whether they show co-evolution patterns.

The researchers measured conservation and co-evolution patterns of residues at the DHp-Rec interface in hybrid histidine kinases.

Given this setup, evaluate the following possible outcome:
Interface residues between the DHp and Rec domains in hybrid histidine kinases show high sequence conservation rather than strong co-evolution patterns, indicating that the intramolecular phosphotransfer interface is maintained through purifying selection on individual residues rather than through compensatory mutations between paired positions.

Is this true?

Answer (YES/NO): NO